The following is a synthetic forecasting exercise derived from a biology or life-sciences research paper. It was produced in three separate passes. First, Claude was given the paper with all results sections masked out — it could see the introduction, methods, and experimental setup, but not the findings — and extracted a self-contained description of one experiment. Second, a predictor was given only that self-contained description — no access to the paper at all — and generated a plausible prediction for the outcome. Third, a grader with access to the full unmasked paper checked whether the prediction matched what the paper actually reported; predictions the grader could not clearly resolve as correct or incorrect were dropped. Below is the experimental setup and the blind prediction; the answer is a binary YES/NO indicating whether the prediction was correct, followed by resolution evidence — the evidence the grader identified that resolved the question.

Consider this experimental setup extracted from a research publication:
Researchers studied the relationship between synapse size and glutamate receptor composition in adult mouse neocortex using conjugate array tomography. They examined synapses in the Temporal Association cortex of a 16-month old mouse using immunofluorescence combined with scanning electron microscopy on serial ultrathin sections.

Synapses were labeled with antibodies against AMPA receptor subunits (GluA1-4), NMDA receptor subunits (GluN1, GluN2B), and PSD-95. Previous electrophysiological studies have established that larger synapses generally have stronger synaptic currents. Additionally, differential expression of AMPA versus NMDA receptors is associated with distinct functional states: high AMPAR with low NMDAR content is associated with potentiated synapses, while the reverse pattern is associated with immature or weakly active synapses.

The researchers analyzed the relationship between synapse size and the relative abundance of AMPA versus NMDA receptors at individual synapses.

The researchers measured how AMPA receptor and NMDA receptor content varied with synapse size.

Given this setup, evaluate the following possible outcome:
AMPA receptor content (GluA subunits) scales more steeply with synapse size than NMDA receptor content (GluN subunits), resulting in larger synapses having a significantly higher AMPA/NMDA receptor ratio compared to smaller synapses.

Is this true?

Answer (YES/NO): NO